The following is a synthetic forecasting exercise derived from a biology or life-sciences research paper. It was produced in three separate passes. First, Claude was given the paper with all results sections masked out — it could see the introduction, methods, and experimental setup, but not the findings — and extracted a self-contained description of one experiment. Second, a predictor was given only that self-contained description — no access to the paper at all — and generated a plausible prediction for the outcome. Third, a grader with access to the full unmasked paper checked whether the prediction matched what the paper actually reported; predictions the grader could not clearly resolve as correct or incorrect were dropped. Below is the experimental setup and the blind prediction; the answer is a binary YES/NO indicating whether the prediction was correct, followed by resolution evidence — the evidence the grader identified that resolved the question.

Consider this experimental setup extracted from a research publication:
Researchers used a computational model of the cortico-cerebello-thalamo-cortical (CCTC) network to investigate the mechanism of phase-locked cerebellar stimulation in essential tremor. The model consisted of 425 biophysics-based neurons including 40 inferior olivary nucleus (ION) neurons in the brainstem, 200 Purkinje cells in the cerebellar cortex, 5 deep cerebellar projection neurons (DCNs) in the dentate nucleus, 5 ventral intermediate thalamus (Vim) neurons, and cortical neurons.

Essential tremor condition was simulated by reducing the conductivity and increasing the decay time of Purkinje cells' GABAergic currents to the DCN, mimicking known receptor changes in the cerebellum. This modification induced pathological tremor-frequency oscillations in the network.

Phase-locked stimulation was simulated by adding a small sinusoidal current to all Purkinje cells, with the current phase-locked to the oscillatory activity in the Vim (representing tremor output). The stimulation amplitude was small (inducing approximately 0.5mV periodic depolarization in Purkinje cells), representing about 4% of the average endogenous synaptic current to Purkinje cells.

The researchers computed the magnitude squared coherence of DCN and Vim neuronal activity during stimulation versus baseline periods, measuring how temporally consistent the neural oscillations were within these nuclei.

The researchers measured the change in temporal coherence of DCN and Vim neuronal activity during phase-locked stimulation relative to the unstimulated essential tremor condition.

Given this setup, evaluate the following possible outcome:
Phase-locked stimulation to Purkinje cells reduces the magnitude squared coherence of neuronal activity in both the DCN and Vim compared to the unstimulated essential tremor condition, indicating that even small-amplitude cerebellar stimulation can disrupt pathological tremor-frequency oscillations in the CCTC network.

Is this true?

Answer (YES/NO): NO